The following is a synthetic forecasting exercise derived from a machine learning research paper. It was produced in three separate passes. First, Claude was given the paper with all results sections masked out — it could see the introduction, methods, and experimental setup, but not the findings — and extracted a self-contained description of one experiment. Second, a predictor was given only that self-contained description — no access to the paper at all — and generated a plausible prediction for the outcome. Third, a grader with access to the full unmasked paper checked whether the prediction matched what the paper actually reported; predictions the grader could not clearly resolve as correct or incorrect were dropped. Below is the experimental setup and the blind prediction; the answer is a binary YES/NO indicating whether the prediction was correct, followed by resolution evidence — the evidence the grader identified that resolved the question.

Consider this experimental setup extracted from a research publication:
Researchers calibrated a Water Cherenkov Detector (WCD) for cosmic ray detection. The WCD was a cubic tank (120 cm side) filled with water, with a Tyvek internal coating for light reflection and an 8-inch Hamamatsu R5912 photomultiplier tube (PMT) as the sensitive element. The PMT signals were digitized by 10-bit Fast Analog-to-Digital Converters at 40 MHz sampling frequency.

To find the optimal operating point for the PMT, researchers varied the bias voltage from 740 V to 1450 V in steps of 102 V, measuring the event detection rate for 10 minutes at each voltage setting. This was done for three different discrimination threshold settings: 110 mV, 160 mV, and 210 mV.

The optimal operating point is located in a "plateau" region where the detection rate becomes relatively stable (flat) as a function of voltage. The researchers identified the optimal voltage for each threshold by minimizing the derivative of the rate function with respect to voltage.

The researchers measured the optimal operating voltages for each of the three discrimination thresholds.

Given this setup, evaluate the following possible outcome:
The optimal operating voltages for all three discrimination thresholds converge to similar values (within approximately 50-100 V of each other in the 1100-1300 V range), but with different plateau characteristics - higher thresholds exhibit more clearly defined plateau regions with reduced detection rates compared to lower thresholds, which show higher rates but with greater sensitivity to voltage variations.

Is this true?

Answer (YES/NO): NO